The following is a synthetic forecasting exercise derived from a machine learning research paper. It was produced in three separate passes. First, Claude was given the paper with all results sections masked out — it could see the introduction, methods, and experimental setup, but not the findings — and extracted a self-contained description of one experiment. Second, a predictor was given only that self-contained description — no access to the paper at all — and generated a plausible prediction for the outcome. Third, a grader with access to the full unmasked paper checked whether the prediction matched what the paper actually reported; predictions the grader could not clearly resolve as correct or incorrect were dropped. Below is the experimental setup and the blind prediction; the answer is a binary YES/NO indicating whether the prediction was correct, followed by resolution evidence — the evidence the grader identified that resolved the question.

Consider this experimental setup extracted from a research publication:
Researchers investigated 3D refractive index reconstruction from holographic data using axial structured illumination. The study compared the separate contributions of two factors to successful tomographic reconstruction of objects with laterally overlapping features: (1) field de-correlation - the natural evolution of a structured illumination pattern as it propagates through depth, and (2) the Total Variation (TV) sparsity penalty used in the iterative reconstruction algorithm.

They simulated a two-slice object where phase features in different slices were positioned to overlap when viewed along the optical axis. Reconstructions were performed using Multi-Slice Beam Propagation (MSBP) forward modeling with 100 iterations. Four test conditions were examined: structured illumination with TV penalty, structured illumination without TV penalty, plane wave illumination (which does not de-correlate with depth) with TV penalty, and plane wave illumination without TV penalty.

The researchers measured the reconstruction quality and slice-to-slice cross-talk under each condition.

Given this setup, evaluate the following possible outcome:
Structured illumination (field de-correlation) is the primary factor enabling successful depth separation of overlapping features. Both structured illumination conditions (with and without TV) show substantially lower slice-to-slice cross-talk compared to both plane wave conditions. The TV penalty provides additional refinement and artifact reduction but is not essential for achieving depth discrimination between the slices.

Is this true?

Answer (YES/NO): NO